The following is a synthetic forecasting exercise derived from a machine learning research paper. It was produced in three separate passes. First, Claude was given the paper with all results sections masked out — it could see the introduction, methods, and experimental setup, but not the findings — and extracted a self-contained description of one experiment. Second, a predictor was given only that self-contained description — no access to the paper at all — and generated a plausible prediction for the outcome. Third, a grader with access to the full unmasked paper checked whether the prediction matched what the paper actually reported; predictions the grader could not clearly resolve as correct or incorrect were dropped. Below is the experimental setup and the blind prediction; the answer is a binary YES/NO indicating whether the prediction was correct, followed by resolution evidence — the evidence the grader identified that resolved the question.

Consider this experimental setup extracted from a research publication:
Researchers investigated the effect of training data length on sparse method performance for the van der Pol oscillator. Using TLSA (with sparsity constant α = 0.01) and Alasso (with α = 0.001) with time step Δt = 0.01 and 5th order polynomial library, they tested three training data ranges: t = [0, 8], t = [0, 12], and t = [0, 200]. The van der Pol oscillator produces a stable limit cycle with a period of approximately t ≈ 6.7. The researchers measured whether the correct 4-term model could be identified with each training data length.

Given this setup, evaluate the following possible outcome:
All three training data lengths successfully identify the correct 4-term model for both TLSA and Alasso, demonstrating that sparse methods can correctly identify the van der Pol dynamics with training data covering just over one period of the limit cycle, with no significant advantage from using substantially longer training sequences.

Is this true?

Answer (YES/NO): YES